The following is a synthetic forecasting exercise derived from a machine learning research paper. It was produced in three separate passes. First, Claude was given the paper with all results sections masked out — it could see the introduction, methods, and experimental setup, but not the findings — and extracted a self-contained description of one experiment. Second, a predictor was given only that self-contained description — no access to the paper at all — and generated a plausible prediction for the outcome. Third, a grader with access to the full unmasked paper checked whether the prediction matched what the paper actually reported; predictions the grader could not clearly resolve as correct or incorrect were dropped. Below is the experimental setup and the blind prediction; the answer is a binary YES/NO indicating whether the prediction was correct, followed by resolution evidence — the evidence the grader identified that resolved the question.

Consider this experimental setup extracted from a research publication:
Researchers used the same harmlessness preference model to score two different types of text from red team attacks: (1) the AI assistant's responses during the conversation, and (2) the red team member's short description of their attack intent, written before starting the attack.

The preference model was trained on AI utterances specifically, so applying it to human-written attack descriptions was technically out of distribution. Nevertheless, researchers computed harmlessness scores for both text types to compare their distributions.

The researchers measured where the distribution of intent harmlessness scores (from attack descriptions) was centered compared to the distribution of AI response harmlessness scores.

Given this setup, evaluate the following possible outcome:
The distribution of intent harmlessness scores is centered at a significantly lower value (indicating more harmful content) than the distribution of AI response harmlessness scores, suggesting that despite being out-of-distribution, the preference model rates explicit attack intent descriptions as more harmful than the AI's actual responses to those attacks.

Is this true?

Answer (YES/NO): NO